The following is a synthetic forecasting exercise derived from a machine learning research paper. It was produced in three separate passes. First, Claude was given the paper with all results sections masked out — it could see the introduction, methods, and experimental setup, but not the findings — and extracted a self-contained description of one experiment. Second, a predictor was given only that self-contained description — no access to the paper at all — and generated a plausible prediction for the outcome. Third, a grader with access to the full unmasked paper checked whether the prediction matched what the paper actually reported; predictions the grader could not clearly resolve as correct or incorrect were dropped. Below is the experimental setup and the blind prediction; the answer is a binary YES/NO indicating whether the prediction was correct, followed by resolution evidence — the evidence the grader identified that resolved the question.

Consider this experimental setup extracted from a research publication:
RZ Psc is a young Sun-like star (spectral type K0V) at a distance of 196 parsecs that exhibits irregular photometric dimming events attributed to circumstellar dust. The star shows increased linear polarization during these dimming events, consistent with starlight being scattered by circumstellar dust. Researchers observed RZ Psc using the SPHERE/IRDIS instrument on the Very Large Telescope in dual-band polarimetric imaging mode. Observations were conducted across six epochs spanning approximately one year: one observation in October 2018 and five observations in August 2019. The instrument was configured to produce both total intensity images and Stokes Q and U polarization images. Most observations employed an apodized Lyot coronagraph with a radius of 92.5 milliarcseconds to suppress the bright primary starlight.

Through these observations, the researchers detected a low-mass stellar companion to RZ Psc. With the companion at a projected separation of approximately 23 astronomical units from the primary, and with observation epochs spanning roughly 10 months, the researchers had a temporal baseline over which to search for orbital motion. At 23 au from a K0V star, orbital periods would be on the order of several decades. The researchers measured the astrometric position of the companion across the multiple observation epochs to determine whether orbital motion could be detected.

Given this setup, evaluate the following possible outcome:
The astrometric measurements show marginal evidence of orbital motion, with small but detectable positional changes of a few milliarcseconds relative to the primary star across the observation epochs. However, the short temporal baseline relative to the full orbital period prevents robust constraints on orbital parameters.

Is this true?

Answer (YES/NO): NO